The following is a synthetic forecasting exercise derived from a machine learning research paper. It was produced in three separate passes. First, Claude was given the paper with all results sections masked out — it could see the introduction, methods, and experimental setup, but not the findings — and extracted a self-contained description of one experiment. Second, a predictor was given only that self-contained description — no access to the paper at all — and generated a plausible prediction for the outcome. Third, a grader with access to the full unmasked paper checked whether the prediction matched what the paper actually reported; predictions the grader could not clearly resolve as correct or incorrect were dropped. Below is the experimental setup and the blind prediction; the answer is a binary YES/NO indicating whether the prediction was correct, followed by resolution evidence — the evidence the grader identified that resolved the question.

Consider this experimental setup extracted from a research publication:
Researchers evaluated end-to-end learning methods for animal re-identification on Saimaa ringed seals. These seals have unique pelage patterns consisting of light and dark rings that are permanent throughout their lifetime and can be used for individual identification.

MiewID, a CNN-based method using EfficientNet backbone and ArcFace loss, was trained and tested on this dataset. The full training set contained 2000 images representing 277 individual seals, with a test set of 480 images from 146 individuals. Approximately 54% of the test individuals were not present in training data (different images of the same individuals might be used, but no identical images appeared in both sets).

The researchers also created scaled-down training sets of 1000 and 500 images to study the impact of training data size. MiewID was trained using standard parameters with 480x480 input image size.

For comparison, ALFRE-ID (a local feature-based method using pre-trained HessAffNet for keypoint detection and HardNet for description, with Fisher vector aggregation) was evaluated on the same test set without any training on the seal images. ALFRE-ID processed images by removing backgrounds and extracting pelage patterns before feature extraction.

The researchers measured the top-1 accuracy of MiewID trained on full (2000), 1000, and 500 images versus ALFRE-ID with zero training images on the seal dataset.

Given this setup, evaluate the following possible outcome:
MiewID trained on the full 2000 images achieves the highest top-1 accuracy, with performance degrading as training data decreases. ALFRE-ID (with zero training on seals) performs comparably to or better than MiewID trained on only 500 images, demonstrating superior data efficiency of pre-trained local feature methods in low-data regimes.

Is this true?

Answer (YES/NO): NO